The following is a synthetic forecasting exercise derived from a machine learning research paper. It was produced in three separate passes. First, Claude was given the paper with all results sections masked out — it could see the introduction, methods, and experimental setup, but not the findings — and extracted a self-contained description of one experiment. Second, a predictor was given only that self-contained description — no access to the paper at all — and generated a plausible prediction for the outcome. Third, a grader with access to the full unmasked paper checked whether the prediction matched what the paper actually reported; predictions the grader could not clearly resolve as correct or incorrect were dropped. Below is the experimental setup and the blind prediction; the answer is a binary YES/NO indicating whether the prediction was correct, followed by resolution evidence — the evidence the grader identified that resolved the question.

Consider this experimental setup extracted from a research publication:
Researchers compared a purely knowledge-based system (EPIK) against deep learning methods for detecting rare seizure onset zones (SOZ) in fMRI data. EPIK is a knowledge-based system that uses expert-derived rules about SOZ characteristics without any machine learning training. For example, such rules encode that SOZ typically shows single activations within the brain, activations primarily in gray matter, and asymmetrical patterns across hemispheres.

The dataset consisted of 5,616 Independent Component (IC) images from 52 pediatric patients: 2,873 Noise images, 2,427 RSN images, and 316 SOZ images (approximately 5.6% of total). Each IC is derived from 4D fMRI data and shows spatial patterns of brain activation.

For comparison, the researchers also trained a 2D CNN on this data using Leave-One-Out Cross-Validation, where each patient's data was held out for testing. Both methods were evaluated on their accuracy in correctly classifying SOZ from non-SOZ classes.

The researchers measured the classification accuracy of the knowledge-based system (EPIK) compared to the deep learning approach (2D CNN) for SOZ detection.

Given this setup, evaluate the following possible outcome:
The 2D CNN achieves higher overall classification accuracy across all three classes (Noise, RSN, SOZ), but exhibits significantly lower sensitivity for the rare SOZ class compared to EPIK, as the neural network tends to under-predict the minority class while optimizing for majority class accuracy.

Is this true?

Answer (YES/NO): NO